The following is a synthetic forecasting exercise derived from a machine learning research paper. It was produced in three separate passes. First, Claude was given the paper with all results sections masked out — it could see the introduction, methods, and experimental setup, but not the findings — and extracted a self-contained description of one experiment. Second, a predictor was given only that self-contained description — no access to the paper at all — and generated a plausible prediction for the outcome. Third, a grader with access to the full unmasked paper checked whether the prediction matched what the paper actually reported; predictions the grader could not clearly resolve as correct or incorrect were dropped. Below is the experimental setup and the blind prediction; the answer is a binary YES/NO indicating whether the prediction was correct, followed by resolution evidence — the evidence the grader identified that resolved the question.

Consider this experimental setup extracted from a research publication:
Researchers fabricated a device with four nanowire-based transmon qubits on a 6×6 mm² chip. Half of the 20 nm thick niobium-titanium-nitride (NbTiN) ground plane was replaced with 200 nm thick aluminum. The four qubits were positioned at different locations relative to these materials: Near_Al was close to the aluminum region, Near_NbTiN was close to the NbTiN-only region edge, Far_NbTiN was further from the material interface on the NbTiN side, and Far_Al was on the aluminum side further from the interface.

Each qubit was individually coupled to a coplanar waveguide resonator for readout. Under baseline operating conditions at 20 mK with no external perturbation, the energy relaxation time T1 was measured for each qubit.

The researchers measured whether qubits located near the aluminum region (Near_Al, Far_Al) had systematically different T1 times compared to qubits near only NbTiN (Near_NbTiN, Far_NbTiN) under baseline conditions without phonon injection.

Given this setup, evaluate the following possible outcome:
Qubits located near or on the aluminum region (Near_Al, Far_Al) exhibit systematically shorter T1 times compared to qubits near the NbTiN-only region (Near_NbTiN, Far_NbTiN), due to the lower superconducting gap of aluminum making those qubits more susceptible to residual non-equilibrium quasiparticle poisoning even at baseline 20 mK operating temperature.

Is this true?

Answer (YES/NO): NO